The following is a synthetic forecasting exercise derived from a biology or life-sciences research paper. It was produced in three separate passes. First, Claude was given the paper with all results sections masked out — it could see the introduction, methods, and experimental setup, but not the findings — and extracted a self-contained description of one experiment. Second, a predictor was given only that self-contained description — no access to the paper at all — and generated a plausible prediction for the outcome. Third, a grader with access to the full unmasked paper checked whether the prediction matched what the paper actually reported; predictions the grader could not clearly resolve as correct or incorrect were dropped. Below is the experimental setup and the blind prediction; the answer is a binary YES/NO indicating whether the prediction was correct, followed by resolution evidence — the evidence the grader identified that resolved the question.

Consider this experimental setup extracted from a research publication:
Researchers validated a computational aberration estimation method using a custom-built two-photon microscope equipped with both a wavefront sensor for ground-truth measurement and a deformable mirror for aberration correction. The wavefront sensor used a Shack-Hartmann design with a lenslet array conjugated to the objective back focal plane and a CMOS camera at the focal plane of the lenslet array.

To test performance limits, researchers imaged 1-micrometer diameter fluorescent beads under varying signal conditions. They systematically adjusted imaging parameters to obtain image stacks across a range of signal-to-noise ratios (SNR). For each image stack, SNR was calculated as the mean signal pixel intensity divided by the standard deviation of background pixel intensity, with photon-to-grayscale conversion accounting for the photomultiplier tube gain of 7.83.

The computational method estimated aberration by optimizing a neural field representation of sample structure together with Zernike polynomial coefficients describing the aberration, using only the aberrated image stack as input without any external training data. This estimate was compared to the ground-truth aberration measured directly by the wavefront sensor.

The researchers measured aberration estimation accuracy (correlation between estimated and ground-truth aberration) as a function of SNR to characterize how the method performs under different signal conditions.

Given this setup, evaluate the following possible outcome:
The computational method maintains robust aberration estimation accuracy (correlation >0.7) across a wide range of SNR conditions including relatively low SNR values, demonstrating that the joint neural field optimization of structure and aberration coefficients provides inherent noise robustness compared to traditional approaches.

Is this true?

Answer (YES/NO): NO